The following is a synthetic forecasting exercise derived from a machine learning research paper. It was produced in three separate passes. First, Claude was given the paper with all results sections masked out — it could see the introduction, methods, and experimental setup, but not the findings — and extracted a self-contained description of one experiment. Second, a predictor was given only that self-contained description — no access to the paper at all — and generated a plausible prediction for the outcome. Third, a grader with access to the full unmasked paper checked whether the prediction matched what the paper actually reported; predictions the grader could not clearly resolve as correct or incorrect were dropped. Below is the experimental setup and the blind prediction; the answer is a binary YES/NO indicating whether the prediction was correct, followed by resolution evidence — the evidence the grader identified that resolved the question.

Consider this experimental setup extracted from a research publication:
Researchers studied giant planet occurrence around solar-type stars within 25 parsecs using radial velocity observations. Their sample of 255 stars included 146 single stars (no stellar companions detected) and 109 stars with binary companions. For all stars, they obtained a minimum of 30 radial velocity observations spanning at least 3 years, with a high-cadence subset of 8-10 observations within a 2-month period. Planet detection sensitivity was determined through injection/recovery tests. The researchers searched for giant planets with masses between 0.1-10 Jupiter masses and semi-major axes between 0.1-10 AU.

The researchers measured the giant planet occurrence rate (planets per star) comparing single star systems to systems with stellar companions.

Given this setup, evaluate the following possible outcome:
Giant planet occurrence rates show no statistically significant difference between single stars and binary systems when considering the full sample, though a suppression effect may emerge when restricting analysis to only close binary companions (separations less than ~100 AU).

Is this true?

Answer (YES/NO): YES